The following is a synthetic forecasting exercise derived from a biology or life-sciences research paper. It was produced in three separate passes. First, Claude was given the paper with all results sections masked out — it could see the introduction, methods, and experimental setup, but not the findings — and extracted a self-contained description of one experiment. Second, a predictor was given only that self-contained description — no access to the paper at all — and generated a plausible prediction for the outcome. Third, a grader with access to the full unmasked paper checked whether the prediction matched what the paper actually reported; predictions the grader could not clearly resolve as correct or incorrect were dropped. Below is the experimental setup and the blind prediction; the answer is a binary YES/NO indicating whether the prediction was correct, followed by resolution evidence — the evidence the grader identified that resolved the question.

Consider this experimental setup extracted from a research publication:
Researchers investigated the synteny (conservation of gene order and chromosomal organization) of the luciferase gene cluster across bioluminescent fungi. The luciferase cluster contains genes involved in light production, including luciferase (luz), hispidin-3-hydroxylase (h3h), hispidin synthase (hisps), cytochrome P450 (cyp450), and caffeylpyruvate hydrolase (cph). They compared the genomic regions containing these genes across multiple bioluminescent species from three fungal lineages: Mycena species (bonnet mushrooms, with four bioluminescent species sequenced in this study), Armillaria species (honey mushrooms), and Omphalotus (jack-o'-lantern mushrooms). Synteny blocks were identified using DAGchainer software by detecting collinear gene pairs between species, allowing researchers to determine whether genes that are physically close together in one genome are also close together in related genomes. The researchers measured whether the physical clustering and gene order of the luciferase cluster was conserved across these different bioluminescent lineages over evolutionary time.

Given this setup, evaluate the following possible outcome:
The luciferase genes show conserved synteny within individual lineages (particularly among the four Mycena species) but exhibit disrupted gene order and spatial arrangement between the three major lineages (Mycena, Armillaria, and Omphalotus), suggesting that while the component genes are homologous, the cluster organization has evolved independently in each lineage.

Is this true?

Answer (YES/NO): NO